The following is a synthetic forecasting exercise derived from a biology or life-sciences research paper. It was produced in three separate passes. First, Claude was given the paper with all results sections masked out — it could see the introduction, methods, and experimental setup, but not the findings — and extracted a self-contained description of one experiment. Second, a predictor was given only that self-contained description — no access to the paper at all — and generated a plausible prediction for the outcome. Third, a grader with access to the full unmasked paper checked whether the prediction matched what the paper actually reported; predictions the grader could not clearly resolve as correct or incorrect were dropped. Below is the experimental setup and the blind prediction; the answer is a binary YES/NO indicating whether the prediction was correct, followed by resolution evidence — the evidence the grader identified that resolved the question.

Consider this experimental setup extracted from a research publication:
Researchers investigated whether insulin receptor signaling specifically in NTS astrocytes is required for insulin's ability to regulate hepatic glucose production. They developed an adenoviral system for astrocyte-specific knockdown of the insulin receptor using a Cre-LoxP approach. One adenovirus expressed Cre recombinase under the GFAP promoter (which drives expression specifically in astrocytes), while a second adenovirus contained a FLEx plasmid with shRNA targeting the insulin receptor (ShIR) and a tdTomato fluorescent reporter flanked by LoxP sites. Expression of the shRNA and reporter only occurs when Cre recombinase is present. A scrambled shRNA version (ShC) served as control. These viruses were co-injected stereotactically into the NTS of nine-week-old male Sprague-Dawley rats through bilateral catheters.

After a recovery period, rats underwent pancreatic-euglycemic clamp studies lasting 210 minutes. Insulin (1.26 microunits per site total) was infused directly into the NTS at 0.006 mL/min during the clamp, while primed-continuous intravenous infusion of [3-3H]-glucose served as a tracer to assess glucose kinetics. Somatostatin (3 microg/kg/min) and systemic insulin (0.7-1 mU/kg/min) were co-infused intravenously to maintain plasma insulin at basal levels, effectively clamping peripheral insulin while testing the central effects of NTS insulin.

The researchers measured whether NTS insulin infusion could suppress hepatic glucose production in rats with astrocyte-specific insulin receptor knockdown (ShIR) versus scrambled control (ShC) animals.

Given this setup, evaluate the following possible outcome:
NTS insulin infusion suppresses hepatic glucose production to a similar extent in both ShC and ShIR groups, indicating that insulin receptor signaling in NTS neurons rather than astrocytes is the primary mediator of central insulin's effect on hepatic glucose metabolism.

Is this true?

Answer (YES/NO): NO